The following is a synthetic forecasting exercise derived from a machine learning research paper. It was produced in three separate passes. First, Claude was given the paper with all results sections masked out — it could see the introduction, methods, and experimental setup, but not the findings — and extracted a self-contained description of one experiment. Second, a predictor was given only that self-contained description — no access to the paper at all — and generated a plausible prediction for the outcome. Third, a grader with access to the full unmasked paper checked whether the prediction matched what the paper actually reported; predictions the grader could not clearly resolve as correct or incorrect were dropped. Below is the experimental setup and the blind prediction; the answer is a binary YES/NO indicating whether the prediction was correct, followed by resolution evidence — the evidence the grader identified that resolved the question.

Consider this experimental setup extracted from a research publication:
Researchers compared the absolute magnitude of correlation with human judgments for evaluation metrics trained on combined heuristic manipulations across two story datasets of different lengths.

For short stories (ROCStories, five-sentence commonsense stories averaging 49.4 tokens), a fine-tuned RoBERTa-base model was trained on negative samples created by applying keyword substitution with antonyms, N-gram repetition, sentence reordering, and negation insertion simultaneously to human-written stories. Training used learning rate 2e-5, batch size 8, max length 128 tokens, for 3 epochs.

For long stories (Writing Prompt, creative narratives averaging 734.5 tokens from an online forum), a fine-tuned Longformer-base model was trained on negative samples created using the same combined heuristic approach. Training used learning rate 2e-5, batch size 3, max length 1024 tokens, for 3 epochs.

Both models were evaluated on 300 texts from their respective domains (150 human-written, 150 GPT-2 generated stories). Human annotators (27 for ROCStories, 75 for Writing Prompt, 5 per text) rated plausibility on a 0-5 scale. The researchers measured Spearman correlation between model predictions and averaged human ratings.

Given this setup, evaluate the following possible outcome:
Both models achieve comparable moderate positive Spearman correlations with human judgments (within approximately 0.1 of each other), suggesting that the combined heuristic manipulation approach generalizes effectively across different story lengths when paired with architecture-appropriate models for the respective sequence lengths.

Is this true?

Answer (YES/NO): YES